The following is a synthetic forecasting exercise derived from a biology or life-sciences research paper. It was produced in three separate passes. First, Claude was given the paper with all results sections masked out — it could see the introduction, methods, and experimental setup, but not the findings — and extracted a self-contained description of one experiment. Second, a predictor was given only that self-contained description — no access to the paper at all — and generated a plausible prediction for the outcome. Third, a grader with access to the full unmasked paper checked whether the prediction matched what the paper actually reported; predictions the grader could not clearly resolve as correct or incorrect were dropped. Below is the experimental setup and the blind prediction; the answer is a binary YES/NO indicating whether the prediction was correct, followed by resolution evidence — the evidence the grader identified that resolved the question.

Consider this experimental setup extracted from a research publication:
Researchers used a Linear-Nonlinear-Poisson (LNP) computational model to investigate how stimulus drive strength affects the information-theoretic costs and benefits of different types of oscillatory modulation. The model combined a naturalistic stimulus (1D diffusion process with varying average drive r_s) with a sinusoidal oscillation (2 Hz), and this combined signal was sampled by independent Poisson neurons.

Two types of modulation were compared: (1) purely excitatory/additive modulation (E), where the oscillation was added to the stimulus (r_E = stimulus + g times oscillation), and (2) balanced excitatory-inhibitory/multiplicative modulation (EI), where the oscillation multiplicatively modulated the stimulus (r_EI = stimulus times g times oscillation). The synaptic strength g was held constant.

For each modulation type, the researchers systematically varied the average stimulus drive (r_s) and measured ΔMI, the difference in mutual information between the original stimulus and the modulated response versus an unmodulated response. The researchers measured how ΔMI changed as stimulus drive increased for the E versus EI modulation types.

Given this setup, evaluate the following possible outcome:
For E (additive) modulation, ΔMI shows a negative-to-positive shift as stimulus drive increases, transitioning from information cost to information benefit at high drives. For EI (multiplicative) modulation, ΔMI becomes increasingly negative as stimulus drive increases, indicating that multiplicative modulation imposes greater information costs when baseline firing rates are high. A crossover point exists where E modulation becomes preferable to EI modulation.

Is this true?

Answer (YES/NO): NO